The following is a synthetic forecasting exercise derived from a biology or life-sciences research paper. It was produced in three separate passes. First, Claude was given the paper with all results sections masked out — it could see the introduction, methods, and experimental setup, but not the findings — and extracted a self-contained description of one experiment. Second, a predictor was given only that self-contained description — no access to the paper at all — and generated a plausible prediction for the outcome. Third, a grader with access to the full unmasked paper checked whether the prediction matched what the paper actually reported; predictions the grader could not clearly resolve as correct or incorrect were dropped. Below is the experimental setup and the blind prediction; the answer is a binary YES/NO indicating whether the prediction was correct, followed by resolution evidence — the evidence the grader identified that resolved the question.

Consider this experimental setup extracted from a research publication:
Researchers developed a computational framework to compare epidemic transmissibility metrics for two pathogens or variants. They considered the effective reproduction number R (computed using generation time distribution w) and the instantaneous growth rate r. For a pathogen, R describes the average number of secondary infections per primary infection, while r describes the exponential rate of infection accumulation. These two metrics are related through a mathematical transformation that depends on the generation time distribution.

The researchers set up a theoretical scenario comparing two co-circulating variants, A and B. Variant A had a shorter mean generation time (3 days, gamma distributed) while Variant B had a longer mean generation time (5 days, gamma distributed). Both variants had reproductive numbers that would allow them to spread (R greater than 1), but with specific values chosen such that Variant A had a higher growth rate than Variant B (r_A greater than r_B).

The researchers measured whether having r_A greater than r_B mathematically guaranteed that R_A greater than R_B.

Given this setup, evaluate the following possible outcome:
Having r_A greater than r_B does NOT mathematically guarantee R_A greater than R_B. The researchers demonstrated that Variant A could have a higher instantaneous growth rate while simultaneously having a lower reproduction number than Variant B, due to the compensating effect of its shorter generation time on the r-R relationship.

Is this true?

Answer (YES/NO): YES